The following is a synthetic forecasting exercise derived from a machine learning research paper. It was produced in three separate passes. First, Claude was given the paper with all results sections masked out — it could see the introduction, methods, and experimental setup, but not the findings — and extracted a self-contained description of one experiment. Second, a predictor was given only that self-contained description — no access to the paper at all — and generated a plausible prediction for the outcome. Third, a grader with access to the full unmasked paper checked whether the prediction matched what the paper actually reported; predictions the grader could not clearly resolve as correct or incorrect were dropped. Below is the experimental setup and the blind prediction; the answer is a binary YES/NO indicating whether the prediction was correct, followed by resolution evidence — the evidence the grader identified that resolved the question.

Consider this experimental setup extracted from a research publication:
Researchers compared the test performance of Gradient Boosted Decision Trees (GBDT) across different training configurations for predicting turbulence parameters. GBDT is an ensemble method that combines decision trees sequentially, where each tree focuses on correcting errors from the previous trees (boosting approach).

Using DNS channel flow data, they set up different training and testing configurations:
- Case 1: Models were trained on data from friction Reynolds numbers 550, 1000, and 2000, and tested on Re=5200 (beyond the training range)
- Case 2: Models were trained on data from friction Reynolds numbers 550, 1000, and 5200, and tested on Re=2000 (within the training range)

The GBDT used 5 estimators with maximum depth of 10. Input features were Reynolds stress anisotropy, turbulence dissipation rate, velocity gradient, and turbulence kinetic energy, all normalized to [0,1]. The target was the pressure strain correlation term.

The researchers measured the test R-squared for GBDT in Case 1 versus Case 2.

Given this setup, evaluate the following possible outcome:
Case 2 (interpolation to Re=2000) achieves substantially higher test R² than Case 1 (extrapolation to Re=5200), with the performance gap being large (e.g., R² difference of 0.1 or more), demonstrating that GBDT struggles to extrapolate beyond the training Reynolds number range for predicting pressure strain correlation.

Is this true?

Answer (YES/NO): NO